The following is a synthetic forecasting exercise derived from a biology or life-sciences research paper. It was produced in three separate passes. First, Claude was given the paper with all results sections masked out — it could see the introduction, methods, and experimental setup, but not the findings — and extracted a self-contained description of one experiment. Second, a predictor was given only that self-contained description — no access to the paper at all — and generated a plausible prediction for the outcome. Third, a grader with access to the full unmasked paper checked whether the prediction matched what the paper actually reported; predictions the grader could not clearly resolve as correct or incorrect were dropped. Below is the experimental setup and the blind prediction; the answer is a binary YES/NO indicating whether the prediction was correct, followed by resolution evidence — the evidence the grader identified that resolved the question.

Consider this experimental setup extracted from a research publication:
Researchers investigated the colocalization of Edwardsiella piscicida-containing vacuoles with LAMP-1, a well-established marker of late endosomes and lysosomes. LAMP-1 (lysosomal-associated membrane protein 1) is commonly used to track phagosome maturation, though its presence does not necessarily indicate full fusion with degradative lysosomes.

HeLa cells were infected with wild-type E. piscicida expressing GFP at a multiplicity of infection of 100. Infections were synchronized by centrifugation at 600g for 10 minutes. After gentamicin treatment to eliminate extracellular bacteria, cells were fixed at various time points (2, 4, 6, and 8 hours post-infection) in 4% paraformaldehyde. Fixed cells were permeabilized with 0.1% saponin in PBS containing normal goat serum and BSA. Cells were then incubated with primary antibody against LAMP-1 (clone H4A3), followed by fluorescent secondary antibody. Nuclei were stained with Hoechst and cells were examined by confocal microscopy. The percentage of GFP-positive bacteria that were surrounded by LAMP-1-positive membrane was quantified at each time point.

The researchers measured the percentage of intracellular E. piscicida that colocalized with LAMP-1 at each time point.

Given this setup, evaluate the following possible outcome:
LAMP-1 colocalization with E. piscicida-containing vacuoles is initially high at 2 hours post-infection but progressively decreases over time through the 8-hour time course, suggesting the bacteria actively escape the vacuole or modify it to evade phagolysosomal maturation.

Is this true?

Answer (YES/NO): NO